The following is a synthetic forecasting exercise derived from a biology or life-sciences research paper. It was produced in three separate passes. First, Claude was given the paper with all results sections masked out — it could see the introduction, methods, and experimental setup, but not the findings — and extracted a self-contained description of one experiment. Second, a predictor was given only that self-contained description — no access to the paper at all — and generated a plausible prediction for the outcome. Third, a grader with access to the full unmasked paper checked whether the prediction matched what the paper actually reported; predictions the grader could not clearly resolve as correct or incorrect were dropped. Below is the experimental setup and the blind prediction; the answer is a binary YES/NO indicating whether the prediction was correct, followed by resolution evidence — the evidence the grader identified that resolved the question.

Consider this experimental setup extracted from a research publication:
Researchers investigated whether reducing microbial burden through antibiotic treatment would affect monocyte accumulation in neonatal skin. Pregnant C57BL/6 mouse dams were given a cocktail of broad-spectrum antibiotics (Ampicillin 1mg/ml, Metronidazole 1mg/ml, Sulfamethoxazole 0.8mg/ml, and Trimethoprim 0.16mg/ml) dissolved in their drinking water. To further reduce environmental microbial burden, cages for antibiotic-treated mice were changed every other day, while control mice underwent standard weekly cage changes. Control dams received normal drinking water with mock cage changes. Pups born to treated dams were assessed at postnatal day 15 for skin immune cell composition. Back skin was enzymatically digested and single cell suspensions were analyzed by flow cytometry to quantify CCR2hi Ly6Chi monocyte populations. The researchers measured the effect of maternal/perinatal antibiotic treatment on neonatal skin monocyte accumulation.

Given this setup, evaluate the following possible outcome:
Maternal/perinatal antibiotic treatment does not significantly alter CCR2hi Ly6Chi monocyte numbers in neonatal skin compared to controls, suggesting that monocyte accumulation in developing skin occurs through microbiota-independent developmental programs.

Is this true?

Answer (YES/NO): NO